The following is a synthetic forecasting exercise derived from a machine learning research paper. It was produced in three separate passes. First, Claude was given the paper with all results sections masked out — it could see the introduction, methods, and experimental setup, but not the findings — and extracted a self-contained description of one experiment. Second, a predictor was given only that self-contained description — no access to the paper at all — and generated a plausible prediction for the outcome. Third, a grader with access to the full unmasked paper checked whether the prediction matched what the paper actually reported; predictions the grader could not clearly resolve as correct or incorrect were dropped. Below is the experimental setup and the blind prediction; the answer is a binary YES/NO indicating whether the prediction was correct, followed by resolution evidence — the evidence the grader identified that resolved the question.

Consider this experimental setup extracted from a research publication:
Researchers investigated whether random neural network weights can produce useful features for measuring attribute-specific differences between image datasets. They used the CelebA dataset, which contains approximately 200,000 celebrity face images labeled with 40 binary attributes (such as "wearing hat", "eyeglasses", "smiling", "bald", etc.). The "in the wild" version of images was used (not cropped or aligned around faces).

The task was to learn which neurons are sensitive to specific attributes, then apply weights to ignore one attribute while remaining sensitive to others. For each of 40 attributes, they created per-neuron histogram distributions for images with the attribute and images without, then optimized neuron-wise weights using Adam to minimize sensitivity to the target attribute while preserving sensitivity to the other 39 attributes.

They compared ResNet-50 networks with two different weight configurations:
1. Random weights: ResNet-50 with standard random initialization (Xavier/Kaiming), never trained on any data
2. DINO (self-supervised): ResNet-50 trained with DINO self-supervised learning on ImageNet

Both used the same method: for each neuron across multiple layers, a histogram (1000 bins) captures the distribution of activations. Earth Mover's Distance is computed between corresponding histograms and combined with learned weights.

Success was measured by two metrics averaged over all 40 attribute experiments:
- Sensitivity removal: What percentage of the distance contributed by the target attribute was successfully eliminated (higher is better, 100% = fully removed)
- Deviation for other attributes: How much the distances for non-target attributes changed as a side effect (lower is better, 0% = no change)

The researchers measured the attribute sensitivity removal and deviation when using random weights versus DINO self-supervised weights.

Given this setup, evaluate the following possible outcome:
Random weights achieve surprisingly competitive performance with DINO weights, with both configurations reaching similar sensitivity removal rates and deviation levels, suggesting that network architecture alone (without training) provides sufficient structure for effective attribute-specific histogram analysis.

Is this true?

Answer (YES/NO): NO